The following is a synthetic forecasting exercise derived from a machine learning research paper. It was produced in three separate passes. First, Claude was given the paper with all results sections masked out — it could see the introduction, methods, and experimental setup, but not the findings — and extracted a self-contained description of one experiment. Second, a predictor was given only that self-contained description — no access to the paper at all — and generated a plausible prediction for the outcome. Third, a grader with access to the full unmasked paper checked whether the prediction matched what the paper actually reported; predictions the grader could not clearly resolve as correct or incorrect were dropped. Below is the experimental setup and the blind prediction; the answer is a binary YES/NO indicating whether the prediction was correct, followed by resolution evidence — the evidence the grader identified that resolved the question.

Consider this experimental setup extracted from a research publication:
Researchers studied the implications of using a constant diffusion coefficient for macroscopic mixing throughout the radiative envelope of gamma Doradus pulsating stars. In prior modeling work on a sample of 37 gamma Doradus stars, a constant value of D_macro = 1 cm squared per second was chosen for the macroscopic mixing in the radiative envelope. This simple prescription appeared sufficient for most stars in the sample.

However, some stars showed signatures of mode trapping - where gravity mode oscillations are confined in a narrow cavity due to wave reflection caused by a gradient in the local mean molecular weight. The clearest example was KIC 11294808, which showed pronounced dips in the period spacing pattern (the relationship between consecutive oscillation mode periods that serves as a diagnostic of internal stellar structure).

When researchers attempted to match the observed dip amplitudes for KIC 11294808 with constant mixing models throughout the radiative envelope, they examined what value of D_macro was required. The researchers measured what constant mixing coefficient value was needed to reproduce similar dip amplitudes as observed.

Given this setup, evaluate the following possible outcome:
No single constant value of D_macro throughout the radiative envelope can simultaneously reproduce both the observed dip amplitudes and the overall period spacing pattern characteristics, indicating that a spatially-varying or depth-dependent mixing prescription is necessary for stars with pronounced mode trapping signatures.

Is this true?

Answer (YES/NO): YES